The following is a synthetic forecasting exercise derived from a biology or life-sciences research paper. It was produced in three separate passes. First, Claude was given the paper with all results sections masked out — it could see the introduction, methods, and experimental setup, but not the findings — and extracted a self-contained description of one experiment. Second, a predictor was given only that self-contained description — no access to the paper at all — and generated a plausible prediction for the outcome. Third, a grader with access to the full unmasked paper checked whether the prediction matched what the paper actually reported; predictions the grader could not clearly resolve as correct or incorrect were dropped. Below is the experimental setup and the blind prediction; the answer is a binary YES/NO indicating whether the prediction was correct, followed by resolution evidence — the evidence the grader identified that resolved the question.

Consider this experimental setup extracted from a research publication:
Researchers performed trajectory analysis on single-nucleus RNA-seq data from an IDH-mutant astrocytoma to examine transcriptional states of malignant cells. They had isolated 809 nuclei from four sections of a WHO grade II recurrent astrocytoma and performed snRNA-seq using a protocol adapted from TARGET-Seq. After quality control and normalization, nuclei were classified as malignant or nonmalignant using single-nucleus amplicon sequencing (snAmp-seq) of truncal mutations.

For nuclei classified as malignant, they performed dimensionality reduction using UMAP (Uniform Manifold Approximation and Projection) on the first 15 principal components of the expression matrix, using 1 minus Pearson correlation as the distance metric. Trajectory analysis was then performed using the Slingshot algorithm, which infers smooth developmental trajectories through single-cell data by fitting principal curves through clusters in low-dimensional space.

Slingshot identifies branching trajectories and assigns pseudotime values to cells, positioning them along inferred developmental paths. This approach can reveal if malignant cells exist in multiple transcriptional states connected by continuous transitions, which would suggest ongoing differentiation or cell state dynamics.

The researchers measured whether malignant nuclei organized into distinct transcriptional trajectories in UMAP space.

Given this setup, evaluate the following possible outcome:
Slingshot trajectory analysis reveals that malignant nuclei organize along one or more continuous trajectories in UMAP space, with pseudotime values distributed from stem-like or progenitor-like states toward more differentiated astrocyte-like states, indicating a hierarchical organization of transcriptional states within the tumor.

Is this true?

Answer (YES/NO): NO